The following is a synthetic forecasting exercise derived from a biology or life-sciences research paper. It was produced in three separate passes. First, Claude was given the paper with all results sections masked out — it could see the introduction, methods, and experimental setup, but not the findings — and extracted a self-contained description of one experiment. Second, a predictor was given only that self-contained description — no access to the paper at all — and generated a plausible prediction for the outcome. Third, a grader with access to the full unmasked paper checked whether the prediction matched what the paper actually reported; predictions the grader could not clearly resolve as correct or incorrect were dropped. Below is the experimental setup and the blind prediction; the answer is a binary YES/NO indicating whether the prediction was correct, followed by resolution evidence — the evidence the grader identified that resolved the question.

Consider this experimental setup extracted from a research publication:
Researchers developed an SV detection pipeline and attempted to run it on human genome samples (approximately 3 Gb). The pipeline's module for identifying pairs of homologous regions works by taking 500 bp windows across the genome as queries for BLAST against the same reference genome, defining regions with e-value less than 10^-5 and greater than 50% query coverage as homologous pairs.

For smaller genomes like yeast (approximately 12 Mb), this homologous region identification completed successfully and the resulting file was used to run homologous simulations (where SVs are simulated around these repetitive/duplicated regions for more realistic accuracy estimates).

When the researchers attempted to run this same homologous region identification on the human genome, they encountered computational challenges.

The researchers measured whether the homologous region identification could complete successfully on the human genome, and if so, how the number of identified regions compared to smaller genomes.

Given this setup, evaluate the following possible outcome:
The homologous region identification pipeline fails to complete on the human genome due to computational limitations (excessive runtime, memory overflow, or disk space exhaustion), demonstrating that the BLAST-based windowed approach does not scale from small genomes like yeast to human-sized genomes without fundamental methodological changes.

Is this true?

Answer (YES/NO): YES